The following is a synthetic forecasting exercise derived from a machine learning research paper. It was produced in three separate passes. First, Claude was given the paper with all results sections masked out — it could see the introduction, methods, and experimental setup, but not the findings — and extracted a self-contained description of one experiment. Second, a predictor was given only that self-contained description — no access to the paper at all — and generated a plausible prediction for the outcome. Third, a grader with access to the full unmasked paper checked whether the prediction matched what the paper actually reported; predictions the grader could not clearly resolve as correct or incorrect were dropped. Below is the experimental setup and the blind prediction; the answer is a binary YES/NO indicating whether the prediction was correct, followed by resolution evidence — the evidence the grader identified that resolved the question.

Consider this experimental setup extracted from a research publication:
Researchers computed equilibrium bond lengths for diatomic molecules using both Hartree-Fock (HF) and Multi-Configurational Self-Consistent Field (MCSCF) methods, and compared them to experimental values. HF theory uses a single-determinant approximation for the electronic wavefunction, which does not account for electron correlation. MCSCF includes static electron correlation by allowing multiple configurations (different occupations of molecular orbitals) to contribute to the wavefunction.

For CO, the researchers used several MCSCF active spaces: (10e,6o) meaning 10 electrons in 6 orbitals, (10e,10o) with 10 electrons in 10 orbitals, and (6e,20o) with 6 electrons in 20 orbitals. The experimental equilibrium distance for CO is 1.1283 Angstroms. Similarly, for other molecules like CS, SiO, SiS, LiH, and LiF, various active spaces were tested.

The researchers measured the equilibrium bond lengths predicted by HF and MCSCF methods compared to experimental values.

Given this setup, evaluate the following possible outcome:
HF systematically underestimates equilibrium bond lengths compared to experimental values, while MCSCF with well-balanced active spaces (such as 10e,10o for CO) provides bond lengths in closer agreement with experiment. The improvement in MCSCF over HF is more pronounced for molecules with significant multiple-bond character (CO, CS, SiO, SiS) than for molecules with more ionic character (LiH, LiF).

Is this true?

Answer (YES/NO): NO